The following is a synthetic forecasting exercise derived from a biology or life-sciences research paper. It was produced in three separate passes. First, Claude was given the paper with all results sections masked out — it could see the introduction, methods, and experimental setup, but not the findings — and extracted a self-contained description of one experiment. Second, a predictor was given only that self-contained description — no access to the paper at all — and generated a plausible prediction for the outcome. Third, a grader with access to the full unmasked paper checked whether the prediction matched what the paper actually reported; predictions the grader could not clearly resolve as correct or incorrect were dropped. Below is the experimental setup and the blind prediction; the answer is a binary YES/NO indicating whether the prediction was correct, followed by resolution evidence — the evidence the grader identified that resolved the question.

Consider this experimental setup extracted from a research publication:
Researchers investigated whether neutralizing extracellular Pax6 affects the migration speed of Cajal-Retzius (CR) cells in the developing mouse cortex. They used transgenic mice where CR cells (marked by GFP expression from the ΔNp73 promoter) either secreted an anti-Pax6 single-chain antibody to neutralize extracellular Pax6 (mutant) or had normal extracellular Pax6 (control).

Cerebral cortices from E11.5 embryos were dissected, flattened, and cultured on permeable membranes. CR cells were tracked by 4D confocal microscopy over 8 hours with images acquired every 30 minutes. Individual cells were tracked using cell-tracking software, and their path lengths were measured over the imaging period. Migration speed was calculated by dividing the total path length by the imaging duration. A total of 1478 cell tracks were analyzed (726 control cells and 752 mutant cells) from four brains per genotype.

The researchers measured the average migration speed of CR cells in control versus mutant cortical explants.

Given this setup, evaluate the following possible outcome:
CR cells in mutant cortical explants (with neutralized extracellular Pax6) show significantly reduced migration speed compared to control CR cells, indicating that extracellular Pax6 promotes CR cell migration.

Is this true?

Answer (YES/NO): NO